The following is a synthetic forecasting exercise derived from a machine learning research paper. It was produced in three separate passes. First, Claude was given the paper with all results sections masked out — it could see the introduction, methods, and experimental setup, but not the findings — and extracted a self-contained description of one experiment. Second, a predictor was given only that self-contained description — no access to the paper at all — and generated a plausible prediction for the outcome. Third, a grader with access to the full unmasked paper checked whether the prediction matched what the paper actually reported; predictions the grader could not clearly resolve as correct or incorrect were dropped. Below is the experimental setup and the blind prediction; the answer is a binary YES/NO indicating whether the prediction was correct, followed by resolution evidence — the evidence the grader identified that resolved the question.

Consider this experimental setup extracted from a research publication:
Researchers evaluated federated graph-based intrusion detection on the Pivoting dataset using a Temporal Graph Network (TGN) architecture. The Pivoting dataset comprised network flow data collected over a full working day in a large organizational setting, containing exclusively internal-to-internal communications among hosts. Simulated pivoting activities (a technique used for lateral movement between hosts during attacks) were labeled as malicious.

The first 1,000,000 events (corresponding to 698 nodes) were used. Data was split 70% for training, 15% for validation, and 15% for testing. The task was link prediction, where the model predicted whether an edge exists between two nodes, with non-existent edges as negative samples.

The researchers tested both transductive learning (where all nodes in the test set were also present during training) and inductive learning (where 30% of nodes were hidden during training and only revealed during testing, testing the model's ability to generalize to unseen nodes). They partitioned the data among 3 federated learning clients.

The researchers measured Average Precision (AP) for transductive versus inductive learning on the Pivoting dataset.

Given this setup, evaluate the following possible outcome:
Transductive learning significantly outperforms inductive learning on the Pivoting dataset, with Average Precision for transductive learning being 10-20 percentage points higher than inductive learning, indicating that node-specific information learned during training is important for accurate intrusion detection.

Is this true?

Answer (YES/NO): NO